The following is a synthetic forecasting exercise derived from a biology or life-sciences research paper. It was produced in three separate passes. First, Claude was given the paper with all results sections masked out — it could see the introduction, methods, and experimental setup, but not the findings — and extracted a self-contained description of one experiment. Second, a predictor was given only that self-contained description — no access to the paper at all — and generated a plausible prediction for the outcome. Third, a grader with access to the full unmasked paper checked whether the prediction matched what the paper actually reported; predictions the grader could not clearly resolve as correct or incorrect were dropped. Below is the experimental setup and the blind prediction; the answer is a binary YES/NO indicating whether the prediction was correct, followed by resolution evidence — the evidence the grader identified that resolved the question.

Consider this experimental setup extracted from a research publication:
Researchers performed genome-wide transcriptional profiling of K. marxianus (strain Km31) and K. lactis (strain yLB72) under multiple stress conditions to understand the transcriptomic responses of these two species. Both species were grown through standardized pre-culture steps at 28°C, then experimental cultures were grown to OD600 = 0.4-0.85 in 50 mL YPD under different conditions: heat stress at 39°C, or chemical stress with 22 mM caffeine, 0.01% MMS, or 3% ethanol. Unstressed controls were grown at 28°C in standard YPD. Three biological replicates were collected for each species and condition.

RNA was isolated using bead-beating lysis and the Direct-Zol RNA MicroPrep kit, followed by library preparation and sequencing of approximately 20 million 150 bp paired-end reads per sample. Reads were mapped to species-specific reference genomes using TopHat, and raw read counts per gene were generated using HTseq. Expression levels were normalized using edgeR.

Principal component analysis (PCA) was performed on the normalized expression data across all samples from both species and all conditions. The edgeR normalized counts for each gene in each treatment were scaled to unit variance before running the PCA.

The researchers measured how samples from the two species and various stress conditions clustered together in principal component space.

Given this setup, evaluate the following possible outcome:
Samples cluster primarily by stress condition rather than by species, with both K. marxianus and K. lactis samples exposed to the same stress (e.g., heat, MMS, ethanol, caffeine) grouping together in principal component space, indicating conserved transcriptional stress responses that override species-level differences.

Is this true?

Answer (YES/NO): NO